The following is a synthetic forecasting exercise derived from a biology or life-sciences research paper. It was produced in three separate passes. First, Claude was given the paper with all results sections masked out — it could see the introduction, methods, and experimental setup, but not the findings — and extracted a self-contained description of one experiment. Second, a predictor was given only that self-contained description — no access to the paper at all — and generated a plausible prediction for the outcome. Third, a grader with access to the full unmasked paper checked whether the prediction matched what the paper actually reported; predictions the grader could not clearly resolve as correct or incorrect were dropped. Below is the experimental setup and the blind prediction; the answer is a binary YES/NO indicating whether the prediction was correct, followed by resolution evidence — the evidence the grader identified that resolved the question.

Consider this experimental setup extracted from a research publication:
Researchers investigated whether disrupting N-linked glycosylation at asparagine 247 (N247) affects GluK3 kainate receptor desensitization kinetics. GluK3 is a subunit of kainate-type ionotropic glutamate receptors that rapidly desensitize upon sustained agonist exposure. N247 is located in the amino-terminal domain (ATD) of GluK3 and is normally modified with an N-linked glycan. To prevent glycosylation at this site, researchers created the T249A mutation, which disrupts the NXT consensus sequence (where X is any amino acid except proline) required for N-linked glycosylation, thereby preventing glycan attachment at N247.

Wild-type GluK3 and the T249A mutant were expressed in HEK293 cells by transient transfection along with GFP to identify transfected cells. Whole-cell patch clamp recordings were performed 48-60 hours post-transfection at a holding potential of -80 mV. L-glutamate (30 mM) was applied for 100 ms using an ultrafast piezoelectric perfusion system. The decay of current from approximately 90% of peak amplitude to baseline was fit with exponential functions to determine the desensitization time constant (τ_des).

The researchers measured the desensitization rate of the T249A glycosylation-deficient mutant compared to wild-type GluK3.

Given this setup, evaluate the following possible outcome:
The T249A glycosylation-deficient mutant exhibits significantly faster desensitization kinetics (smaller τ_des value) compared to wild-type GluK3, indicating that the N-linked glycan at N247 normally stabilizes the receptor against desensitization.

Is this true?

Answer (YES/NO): NO